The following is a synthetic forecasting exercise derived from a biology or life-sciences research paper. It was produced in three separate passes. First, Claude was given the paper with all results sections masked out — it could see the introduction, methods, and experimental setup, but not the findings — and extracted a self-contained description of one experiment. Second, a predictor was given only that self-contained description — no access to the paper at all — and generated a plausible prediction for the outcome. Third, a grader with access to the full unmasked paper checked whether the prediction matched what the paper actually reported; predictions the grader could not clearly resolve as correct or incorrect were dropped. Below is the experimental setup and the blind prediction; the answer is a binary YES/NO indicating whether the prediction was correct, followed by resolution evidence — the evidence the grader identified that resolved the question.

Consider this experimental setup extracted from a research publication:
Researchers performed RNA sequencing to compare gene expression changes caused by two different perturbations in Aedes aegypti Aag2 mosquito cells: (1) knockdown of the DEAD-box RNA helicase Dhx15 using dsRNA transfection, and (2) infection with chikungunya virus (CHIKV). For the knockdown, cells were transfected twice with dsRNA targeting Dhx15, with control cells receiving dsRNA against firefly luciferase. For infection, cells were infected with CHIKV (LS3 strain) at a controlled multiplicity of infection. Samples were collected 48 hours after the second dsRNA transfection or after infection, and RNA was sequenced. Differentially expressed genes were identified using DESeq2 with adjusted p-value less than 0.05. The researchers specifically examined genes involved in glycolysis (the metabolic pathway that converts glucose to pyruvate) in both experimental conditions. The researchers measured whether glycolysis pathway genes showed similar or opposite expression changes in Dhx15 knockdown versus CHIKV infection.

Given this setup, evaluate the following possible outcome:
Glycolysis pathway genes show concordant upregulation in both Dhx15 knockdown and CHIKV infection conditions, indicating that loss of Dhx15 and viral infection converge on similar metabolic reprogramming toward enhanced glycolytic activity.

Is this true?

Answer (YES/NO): NO